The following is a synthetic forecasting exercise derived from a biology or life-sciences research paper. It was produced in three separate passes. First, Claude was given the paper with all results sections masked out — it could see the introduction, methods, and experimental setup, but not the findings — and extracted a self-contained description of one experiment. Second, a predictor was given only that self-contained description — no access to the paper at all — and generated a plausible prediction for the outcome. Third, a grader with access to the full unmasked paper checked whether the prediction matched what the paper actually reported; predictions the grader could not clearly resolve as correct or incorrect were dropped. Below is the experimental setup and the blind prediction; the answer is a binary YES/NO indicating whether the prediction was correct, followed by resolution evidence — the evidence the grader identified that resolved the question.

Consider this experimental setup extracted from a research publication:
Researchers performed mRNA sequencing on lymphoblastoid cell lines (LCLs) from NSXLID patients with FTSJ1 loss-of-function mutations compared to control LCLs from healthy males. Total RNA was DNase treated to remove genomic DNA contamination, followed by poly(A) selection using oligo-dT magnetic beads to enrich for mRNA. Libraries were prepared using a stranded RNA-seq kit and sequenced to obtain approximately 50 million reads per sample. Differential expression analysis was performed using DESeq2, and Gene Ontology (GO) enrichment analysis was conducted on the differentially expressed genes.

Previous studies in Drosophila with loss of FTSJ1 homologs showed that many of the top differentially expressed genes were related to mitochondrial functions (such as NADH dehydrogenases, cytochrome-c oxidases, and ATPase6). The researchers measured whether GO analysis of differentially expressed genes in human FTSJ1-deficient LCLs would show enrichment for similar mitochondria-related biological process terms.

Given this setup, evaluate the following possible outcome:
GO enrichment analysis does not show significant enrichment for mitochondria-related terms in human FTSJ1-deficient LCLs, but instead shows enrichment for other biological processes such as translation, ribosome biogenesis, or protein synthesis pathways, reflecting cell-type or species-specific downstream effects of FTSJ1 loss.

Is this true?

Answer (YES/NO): NO